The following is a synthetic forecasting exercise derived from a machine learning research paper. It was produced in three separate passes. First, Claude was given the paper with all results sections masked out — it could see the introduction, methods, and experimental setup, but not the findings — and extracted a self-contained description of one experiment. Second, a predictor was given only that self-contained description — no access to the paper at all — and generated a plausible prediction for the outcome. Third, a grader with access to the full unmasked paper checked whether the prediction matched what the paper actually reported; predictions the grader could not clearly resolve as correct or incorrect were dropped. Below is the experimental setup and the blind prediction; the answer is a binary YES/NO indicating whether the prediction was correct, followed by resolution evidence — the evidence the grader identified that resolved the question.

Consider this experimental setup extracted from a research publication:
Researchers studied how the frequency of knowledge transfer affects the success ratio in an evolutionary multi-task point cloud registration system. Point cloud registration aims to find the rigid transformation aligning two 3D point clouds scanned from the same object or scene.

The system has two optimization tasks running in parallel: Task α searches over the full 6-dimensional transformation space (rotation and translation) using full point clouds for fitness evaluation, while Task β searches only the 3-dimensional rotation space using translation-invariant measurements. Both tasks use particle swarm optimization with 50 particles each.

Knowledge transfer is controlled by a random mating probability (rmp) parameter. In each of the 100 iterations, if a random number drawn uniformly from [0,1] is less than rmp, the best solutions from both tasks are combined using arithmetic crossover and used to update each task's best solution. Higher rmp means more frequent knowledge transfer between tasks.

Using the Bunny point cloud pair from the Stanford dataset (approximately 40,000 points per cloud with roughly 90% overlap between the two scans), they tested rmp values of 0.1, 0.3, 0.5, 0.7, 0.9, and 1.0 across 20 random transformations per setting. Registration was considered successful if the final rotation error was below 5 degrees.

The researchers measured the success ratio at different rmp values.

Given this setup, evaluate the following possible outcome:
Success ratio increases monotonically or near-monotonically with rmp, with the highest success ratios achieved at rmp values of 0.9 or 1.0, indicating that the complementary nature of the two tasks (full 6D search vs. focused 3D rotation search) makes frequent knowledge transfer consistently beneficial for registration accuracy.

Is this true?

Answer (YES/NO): NO